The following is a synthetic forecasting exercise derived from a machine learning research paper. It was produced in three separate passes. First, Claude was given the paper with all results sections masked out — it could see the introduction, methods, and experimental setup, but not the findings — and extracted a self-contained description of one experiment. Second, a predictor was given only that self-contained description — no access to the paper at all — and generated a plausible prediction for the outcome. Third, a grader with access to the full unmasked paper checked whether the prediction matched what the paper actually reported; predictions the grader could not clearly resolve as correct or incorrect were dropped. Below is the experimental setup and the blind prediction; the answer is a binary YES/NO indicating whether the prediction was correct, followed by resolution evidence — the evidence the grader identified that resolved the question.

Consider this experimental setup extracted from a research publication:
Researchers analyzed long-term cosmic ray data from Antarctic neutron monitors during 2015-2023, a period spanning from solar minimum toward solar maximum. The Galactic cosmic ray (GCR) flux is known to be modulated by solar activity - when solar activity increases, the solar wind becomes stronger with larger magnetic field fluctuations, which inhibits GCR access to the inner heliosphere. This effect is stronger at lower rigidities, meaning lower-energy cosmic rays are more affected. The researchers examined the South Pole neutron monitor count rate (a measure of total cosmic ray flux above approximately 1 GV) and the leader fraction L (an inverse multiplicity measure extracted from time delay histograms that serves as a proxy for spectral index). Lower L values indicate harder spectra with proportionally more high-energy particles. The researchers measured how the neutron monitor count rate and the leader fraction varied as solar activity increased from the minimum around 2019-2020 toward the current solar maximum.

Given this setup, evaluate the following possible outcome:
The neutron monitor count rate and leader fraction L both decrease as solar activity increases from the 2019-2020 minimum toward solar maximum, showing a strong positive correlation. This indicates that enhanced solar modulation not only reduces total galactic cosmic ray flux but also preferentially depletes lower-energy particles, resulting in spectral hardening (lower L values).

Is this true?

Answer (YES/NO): YES